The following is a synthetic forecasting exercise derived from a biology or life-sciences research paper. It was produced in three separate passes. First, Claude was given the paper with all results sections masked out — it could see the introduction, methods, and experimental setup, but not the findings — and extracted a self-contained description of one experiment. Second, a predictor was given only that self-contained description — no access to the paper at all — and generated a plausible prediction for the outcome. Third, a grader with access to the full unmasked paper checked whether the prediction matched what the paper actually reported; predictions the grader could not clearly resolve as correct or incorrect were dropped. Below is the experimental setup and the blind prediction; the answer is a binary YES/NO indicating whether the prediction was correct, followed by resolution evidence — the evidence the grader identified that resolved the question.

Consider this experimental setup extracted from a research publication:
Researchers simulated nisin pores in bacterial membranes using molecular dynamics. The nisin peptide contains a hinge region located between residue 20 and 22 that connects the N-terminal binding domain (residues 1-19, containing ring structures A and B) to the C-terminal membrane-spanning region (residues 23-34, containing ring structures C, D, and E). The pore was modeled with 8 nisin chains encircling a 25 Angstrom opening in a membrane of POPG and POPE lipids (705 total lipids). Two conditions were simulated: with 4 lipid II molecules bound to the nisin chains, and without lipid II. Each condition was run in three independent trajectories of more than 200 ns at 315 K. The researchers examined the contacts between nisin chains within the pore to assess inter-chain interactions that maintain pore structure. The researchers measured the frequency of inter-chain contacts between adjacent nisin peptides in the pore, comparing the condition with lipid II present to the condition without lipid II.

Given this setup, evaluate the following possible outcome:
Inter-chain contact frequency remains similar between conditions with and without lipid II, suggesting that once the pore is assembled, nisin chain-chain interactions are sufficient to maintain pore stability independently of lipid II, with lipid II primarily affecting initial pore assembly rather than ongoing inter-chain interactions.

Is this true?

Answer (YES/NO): NO